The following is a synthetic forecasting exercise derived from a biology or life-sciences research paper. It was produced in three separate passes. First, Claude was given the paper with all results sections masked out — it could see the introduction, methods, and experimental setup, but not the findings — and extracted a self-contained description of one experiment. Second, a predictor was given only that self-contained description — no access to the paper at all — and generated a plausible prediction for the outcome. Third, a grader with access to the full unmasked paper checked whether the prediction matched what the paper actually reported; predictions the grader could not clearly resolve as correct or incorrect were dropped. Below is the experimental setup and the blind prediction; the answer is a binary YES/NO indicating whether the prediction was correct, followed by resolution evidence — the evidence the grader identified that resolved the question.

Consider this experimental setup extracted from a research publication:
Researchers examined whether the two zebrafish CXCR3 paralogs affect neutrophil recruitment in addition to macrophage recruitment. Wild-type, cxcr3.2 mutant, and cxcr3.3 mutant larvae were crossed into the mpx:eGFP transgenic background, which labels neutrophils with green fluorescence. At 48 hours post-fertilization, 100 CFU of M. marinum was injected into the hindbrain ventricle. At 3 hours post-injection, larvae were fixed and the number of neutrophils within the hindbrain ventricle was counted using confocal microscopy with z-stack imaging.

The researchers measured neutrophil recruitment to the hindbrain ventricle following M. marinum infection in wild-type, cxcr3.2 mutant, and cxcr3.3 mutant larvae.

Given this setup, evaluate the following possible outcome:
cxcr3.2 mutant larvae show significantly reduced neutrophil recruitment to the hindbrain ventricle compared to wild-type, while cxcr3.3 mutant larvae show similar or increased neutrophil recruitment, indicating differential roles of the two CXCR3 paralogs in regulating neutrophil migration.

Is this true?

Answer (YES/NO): YES